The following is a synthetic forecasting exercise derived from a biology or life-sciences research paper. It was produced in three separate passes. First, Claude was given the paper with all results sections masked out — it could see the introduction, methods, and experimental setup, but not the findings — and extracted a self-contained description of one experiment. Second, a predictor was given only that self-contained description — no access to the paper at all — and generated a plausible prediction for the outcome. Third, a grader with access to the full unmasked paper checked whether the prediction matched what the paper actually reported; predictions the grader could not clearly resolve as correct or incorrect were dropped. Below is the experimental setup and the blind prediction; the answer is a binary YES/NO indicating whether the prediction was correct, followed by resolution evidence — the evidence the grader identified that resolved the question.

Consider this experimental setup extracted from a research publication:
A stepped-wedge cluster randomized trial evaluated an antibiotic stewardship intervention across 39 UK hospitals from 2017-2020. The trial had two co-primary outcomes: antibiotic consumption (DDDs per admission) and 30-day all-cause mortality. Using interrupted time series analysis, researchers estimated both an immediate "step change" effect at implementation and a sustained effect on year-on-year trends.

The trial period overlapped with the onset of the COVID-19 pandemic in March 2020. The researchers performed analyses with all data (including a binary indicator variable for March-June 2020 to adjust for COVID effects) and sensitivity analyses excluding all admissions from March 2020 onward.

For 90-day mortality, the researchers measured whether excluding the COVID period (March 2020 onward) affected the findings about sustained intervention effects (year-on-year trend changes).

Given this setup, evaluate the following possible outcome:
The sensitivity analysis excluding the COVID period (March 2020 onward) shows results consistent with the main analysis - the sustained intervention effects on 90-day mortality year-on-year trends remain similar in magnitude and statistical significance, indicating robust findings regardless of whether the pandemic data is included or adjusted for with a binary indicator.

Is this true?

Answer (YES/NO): NO